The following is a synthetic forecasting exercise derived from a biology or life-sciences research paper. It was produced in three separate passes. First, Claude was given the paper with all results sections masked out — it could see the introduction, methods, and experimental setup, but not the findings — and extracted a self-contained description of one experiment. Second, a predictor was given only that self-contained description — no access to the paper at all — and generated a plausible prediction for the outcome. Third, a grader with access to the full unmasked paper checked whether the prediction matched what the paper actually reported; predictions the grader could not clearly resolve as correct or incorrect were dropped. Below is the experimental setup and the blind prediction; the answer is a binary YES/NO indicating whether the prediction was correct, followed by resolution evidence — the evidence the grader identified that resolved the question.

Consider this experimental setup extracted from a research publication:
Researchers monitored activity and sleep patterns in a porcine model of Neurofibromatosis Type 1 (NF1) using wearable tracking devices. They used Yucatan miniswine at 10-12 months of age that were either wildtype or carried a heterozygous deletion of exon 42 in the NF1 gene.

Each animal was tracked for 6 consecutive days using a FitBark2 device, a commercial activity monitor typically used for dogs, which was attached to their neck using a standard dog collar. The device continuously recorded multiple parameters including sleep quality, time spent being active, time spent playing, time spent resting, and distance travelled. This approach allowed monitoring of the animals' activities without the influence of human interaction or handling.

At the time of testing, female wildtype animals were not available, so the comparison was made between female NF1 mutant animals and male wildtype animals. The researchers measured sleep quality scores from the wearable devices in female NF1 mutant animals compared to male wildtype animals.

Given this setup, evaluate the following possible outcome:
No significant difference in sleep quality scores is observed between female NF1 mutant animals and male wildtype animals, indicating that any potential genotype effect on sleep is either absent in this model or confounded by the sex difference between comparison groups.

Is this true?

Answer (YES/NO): NO